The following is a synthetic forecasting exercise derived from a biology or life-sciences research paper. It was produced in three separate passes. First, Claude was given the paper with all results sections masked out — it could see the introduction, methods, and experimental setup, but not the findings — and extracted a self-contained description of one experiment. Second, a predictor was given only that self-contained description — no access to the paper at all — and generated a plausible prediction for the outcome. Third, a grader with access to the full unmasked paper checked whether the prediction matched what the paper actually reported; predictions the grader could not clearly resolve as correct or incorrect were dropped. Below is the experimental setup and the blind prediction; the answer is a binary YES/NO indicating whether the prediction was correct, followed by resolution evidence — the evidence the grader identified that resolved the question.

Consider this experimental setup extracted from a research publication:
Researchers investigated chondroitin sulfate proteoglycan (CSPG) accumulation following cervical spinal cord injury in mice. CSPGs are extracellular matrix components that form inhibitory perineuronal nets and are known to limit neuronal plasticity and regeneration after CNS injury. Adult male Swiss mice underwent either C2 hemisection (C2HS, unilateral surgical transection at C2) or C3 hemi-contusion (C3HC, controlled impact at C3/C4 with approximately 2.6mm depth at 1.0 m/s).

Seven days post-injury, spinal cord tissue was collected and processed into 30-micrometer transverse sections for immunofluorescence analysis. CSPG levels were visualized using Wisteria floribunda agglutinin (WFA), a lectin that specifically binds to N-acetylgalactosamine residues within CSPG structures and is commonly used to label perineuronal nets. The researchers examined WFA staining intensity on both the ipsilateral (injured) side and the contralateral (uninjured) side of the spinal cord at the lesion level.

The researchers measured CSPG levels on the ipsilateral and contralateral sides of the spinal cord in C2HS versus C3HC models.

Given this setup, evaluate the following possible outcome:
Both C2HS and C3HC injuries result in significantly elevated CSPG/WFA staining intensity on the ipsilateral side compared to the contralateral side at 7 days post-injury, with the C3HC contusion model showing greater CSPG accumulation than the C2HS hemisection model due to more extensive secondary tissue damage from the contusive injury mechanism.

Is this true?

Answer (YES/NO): NO